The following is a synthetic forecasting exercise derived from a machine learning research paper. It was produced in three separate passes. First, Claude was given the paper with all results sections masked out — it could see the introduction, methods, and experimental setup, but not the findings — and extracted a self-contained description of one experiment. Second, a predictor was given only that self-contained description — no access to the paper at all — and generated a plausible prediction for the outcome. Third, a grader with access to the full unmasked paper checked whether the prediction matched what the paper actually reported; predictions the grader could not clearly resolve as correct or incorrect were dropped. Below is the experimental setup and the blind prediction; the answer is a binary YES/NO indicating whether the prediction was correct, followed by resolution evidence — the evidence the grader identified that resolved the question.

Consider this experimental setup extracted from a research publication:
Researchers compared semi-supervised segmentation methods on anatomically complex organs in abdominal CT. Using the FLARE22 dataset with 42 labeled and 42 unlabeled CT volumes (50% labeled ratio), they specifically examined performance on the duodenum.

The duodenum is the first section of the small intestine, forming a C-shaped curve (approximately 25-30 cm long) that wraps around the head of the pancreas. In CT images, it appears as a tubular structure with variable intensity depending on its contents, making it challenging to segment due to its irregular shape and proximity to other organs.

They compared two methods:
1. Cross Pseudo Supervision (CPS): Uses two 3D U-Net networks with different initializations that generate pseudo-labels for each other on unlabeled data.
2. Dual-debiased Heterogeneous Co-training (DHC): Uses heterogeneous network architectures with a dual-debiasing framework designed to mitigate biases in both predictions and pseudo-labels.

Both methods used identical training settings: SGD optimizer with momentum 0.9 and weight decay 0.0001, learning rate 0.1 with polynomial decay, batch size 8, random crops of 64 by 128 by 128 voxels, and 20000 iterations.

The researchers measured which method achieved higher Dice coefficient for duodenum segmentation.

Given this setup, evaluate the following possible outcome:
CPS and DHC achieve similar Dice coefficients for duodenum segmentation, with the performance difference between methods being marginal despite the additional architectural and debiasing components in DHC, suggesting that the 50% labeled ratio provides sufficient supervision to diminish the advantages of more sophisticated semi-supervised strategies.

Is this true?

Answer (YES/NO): NO